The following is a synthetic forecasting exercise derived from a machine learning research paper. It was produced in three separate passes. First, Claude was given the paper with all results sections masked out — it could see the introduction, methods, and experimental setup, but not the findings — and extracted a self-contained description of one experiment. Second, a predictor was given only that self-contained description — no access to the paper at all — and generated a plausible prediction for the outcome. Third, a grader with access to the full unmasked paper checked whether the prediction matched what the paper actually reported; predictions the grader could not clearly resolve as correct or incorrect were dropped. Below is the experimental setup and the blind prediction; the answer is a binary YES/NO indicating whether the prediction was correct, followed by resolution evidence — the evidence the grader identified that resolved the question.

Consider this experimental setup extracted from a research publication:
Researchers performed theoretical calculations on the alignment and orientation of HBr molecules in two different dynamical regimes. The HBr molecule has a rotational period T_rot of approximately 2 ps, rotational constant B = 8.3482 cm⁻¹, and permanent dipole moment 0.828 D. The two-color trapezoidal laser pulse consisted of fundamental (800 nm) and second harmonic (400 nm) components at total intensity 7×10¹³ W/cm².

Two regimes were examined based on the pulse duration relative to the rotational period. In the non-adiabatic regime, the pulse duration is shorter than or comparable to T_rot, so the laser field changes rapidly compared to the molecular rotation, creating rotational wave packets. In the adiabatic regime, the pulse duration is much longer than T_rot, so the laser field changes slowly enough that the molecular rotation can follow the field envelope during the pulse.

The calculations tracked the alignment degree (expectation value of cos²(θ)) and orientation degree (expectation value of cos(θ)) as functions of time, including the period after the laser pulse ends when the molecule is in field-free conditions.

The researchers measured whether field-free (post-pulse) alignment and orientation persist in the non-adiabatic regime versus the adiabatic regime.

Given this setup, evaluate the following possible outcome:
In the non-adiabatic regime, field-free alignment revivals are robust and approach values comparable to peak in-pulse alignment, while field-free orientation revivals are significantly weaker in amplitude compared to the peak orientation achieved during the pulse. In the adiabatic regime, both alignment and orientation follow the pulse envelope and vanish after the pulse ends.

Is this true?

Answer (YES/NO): NO